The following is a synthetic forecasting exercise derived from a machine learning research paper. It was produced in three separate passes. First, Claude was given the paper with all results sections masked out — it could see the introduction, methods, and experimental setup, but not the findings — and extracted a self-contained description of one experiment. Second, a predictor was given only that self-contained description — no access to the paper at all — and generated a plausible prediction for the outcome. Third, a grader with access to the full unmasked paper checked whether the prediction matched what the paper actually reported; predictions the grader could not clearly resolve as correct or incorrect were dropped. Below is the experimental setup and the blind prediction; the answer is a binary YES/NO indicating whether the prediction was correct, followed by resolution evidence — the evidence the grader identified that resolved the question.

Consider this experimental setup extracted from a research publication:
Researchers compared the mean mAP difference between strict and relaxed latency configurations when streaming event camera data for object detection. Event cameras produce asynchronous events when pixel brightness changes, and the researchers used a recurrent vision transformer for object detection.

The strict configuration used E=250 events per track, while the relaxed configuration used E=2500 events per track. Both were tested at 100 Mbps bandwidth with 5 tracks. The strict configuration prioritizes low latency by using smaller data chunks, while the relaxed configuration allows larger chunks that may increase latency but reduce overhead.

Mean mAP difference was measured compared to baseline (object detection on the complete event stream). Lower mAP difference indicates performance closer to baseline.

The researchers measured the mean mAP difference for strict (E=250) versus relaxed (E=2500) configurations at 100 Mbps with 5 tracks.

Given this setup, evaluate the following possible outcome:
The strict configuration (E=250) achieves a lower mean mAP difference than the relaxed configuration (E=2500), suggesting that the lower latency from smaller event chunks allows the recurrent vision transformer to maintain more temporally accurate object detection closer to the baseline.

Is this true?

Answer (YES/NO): NO